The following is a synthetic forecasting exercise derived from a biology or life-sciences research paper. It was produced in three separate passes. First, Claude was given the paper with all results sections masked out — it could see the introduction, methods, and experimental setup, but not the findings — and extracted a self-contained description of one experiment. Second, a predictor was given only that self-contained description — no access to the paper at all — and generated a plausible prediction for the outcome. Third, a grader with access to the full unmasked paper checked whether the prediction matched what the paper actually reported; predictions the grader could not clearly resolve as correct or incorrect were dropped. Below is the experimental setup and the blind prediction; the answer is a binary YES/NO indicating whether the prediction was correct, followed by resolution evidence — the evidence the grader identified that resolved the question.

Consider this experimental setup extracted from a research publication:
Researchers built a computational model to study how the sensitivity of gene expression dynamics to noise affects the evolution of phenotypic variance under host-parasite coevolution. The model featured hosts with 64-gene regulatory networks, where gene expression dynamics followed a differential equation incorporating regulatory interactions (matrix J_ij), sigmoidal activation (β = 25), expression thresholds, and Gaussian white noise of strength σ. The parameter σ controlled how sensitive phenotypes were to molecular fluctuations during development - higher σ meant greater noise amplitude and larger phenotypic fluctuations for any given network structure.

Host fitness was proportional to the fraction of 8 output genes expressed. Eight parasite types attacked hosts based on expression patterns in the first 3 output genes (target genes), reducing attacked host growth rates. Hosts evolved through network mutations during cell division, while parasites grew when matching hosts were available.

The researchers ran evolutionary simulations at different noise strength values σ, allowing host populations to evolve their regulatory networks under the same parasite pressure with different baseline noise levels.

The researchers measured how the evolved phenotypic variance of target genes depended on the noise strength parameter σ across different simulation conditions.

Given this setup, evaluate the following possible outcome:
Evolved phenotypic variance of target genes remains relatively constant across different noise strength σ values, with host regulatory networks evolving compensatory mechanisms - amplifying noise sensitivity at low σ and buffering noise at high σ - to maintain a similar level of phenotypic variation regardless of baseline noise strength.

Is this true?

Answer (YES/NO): NO